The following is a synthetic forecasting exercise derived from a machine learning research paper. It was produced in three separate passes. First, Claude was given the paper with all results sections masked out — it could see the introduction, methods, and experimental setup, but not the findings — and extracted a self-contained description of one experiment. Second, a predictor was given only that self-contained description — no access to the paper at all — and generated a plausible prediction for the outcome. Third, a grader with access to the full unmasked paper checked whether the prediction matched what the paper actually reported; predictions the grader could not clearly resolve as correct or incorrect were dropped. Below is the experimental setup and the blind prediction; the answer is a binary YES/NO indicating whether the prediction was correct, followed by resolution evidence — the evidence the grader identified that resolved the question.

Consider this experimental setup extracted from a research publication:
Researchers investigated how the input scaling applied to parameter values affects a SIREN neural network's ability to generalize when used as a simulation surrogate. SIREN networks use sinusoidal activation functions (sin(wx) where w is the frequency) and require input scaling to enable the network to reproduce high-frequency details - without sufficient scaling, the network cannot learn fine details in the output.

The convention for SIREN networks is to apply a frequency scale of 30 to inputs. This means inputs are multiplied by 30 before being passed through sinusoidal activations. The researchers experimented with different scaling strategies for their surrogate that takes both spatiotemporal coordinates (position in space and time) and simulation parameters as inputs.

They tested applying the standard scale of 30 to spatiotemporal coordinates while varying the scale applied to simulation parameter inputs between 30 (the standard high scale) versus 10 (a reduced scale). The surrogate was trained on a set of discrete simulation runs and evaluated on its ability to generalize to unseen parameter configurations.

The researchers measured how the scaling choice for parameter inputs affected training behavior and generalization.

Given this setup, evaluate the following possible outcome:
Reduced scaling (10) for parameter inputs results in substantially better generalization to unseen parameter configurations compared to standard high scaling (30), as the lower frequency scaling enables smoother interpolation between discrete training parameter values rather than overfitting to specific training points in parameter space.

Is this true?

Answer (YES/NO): YES